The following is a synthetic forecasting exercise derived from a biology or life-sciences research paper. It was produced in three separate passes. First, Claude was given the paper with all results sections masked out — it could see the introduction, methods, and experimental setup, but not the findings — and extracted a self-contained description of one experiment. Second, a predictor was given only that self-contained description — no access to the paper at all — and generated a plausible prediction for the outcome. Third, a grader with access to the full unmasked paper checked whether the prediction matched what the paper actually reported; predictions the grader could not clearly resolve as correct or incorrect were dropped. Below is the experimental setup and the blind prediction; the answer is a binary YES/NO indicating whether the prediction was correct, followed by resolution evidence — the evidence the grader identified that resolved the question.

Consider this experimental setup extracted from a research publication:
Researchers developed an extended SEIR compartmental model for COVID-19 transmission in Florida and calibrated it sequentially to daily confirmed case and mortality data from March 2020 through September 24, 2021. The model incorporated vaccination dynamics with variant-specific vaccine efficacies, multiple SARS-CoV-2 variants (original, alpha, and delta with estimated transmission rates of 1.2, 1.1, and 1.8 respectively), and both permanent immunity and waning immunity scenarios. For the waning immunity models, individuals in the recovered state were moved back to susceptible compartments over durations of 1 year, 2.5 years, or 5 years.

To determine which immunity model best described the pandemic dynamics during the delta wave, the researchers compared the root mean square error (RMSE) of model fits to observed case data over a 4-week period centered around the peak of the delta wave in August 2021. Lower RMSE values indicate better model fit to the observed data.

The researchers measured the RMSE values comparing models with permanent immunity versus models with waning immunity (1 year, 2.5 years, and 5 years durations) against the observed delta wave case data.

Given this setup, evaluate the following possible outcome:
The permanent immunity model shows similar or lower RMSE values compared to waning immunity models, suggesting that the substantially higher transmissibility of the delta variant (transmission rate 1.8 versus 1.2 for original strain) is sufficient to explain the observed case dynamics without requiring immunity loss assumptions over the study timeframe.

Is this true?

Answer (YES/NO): NO